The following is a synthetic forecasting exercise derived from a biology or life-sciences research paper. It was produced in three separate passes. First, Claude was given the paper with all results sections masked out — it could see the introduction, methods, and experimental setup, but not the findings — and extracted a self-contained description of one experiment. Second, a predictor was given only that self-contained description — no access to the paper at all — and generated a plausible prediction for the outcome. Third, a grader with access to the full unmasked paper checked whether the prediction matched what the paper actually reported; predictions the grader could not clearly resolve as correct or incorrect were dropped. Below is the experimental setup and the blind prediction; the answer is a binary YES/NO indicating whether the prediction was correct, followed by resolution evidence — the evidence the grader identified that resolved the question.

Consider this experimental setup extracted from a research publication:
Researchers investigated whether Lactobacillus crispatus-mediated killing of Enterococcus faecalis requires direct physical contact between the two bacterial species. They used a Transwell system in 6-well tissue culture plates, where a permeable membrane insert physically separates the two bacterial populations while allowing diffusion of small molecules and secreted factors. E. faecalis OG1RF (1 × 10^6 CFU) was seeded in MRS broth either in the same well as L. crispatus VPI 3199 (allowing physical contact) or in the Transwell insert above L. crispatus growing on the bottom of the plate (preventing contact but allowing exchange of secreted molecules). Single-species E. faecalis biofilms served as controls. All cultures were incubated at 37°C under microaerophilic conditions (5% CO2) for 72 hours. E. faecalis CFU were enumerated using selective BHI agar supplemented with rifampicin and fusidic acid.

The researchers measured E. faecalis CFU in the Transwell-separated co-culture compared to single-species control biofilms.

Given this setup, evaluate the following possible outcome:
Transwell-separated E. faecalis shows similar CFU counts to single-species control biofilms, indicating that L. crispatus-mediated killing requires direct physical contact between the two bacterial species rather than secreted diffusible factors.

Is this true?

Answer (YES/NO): NO